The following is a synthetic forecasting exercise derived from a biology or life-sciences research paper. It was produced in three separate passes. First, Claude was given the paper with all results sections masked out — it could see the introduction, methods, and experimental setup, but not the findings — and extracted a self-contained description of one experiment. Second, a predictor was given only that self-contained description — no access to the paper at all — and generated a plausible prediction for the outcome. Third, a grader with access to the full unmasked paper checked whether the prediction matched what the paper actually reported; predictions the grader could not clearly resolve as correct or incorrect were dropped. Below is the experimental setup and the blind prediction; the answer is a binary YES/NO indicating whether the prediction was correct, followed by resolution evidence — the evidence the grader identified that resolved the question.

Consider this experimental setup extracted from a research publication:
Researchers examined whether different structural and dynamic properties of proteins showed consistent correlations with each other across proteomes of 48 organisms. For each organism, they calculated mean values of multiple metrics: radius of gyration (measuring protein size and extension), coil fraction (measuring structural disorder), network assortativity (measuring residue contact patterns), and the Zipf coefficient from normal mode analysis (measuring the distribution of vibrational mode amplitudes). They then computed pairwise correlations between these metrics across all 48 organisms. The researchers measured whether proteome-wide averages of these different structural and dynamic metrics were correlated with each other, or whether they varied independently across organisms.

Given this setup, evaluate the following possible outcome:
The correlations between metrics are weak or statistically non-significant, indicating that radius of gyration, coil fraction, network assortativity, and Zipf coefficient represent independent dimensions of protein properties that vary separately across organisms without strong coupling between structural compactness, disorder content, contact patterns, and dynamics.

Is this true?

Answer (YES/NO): NO